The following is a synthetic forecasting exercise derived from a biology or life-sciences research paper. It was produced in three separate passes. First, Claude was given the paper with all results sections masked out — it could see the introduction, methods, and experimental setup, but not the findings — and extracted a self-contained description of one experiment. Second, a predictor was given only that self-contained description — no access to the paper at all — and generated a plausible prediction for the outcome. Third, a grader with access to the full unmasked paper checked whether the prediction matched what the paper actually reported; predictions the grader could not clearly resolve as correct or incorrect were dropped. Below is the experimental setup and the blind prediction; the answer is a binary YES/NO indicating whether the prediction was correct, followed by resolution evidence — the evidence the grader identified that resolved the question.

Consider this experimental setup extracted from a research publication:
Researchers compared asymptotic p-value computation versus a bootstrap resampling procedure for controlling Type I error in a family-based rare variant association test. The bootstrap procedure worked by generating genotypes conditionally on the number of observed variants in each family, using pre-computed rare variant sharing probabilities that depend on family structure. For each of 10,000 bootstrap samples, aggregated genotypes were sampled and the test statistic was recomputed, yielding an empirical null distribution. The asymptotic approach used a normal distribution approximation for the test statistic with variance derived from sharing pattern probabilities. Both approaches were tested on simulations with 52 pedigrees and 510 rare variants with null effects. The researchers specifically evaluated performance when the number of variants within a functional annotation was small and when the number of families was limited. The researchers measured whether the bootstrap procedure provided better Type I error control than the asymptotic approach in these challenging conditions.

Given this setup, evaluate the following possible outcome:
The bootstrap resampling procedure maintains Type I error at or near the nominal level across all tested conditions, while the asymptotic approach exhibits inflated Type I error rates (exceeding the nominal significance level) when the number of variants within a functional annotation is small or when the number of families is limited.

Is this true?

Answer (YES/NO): NO